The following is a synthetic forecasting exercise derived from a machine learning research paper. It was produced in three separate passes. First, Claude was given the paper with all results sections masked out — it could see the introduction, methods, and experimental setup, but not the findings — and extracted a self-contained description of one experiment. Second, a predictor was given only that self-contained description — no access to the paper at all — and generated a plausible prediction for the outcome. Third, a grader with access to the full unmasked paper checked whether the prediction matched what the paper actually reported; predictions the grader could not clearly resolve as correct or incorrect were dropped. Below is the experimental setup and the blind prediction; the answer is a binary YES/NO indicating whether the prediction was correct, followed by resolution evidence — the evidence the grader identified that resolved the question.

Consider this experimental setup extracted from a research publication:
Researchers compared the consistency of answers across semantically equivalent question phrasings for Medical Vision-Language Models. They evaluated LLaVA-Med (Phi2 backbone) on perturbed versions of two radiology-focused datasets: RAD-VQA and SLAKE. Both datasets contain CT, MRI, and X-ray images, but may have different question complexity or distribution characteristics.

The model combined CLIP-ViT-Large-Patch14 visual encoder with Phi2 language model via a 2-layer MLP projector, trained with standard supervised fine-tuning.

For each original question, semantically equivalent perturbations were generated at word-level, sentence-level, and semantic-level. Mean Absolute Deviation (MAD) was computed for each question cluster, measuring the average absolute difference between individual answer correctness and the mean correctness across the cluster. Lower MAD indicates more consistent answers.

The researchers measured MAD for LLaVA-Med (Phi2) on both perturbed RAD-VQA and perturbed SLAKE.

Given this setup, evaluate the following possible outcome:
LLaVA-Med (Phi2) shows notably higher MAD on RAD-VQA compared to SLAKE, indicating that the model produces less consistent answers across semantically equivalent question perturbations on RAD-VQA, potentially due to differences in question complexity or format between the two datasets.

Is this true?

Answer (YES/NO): YES